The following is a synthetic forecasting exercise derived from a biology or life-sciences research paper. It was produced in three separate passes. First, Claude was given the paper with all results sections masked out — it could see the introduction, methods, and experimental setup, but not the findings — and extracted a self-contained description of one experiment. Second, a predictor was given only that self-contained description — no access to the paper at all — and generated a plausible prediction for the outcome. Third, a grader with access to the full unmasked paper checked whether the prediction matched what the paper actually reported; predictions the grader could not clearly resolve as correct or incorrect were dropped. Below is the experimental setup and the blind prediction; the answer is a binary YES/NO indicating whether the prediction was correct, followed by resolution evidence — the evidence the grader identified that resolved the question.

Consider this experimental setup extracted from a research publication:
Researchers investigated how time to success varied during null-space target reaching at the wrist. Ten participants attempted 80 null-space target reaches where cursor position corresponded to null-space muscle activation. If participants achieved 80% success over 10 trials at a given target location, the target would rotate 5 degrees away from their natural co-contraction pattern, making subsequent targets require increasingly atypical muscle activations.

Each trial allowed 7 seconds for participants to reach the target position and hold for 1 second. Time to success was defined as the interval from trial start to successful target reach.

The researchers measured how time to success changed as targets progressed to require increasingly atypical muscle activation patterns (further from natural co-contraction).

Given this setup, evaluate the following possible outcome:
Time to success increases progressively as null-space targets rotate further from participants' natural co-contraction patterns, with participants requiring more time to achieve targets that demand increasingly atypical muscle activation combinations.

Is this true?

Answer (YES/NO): NO